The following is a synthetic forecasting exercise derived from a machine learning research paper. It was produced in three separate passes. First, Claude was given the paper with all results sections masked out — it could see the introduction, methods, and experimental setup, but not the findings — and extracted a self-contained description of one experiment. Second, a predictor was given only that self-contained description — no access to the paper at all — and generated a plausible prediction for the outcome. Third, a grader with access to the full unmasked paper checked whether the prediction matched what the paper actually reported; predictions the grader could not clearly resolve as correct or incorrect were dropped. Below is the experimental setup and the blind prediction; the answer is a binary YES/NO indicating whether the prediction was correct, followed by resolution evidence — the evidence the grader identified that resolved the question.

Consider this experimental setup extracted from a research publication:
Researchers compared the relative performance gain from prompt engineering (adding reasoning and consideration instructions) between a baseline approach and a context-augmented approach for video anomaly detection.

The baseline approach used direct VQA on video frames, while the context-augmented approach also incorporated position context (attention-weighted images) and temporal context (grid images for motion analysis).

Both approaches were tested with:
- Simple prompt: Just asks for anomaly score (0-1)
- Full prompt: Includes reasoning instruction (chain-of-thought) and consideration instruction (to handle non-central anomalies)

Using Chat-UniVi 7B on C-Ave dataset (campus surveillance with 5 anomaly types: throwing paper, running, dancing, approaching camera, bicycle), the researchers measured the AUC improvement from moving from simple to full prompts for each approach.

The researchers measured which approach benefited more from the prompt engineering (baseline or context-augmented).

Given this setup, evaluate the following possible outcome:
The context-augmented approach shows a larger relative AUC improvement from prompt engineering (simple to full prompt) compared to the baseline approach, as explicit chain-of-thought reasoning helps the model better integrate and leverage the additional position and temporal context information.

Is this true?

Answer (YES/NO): YES